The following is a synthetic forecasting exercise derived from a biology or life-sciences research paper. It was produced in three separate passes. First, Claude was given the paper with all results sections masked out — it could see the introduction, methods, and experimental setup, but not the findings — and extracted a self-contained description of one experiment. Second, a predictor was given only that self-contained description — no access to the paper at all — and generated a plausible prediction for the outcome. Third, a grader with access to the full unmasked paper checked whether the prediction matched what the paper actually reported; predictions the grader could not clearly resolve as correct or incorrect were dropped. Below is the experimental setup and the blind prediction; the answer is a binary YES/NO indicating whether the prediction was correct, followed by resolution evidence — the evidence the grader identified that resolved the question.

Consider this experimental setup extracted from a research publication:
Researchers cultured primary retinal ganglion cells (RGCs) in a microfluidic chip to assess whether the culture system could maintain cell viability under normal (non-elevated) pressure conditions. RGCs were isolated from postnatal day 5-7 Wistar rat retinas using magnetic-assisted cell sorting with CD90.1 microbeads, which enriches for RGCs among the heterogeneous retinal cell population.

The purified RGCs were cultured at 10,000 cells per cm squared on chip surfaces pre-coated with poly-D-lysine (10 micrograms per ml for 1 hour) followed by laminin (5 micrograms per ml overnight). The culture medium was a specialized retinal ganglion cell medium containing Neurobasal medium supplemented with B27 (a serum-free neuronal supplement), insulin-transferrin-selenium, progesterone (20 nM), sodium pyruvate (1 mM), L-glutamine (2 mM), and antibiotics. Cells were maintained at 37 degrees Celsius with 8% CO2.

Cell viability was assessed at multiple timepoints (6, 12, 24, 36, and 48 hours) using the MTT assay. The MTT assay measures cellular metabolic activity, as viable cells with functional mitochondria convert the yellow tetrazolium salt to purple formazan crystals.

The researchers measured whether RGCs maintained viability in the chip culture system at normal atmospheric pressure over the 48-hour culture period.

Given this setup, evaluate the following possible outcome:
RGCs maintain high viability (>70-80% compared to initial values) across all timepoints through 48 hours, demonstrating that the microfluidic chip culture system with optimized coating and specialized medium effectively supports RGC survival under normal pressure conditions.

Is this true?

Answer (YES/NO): NO